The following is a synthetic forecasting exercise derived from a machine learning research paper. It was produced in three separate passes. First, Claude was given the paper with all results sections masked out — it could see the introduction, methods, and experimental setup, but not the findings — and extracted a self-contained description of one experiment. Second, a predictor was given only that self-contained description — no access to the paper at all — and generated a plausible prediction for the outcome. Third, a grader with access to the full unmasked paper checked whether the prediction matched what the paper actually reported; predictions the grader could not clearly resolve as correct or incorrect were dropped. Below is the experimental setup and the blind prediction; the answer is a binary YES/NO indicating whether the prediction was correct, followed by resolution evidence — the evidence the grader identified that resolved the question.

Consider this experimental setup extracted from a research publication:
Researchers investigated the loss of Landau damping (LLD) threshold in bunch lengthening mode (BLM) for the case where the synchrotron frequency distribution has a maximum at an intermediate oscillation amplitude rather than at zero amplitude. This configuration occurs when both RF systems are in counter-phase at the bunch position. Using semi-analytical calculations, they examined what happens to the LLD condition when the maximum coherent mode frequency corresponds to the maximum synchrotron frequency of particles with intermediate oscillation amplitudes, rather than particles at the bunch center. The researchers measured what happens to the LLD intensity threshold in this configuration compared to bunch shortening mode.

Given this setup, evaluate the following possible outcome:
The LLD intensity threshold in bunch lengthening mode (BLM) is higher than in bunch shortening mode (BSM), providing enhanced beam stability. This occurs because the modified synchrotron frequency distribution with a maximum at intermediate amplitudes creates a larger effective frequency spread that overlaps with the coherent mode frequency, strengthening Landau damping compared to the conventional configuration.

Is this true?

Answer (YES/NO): NO